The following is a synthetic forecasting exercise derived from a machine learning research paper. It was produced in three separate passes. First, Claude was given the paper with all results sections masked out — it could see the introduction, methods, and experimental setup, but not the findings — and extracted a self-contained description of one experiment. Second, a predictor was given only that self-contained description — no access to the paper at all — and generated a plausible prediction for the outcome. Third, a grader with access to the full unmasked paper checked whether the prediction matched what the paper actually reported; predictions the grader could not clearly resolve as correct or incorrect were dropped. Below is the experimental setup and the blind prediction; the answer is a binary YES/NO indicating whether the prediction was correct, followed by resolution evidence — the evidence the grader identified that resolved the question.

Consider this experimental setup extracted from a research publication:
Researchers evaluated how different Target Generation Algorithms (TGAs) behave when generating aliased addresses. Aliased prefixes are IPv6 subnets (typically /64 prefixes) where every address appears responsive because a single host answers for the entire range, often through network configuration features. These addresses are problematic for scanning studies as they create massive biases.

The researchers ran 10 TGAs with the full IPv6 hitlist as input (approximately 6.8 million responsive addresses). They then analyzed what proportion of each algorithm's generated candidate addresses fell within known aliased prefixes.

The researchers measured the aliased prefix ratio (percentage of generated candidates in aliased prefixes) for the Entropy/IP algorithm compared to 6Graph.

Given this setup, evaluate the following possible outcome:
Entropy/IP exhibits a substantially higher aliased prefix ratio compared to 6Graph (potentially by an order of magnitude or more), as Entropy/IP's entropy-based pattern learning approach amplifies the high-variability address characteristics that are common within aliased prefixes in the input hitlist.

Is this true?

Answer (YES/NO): YES